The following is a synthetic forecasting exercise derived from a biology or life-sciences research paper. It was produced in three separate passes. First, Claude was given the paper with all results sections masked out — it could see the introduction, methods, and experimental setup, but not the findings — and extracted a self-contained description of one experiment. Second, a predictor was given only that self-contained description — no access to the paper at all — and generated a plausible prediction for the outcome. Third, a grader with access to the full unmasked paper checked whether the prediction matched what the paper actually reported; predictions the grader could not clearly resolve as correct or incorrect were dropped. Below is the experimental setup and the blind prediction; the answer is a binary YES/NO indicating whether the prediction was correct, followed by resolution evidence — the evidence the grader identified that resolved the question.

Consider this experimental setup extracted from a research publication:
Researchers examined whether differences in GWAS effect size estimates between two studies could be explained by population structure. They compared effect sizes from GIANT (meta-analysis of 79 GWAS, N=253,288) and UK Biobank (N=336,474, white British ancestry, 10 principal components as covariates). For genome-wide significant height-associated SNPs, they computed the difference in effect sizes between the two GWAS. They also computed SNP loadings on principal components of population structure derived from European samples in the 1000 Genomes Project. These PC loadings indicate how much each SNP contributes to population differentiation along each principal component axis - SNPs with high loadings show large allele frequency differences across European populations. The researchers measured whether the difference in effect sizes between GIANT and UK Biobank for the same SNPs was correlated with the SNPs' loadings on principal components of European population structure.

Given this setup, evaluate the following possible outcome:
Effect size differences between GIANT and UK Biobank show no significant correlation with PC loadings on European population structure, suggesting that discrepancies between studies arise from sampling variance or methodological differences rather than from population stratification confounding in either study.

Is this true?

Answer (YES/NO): NO